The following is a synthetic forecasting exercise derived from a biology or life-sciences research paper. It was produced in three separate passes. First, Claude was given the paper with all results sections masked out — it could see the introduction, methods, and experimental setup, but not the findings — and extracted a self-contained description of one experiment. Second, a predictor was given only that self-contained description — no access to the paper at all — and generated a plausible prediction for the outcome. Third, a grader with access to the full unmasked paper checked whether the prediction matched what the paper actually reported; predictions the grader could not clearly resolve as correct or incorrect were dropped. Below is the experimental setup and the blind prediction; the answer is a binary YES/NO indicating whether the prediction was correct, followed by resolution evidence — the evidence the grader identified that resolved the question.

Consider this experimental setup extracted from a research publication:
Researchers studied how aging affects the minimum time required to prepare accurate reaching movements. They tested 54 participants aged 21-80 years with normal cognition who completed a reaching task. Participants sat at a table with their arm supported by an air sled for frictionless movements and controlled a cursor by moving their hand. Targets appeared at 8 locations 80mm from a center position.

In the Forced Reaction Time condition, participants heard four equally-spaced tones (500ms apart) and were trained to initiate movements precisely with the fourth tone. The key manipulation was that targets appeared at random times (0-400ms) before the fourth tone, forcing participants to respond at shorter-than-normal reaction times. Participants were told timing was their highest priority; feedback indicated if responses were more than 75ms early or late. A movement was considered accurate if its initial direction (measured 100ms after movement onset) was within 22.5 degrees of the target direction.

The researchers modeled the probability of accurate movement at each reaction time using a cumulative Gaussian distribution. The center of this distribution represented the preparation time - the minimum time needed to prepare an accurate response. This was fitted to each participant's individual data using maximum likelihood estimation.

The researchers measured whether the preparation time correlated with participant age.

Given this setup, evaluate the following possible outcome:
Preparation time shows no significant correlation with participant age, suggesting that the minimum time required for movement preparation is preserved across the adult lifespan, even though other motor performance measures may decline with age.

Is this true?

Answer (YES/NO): NO